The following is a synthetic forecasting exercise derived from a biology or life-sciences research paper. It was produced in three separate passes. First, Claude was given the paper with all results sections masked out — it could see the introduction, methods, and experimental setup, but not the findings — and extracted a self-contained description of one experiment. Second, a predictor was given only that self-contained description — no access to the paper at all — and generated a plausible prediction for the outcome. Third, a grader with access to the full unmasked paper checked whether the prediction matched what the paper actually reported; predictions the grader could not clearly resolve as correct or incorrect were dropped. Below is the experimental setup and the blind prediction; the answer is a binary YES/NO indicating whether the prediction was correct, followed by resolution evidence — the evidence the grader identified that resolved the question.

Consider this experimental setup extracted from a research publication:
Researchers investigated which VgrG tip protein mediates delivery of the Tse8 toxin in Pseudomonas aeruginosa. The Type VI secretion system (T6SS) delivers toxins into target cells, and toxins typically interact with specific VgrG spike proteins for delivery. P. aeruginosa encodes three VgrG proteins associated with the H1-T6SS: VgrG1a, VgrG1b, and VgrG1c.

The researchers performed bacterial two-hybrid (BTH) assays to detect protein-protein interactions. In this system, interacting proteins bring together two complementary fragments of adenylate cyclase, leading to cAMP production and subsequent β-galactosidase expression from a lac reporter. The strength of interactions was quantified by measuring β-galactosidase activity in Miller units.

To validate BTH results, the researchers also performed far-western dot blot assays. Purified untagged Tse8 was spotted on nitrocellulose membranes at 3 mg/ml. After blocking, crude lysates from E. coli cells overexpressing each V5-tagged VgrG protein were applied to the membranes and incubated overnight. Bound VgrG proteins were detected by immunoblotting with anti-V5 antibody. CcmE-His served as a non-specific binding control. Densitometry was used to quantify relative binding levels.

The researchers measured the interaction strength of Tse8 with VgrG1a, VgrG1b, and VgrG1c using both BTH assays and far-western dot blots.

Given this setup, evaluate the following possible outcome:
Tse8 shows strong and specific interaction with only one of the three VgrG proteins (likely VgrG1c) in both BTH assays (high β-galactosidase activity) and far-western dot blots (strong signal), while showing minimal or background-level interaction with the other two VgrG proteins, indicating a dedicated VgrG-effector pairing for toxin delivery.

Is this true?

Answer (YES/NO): NO